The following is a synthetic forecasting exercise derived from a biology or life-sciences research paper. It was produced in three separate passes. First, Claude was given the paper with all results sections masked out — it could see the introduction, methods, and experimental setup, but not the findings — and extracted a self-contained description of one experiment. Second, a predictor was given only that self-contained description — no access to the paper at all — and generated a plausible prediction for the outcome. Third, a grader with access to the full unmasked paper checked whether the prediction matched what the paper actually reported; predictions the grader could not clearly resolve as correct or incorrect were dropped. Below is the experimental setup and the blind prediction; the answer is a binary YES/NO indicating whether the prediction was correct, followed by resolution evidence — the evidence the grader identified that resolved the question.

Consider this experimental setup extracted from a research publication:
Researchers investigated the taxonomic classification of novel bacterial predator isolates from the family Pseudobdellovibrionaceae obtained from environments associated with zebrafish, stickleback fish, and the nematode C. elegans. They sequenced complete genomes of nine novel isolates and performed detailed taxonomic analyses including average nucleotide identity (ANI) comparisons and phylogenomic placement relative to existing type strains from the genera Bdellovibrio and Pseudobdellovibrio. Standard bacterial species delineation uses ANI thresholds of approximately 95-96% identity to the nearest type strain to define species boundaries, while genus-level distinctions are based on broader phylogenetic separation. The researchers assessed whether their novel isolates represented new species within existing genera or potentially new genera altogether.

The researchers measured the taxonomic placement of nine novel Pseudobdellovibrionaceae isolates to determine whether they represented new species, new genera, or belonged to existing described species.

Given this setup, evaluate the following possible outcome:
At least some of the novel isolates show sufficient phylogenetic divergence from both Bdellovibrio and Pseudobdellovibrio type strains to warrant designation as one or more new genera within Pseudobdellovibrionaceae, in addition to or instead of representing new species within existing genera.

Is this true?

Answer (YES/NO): YES